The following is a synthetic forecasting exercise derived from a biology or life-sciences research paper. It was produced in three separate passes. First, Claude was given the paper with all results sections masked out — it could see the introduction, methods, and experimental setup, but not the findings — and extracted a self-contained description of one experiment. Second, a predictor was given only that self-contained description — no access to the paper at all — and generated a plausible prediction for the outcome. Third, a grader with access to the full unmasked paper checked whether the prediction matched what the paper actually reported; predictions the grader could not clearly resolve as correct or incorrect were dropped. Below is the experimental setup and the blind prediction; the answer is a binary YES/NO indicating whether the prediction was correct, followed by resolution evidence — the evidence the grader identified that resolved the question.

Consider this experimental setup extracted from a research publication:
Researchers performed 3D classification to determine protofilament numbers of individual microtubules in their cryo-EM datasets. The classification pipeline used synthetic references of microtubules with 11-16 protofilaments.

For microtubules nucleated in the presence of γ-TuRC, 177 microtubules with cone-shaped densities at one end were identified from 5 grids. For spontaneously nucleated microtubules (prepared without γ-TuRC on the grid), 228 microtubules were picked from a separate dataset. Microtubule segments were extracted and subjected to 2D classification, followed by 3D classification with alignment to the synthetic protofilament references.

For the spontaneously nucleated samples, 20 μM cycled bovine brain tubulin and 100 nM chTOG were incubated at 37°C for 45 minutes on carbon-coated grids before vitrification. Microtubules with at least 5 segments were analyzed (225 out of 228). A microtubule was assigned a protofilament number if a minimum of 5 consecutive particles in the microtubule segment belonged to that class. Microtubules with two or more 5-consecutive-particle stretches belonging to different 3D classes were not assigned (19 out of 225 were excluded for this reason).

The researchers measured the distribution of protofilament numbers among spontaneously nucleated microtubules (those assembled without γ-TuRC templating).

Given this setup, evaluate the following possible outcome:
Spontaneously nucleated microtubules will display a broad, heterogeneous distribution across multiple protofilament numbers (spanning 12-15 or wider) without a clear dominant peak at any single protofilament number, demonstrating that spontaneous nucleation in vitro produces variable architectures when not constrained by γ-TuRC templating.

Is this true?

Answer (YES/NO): NO